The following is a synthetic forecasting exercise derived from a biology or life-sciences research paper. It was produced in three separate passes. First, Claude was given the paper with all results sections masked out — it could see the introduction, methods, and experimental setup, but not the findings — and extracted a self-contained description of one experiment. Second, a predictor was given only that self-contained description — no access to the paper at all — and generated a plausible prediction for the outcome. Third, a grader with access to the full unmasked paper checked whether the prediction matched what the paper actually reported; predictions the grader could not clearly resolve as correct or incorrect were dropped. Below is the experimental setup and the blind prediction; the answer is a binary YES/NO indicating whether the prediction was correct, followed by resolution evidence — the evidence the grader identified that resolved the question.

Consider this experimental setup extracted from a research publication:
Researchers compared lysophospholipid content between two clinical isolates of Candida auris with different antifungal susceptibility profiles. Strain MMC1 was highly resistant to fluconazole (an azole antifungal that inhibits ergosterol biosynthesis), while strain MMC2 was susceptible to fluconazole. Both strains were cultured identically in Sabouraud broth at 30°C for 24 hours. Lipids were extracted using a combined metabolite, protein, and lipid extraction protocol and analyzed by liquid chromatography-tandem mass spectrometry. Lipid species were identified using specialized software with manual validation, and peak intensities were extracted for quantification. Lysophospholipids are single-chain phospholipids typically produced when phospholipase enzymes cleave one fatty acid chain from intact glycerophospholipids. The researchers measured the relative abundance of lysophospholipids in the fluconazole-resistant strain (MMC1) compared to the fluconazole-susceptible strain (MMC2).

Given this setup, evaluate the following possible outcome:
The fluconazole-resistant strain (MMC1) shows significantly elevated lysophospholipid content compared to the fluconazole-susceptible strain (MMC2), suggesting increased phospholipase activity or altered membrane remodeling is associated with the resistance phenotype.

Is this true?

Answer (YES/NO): YES